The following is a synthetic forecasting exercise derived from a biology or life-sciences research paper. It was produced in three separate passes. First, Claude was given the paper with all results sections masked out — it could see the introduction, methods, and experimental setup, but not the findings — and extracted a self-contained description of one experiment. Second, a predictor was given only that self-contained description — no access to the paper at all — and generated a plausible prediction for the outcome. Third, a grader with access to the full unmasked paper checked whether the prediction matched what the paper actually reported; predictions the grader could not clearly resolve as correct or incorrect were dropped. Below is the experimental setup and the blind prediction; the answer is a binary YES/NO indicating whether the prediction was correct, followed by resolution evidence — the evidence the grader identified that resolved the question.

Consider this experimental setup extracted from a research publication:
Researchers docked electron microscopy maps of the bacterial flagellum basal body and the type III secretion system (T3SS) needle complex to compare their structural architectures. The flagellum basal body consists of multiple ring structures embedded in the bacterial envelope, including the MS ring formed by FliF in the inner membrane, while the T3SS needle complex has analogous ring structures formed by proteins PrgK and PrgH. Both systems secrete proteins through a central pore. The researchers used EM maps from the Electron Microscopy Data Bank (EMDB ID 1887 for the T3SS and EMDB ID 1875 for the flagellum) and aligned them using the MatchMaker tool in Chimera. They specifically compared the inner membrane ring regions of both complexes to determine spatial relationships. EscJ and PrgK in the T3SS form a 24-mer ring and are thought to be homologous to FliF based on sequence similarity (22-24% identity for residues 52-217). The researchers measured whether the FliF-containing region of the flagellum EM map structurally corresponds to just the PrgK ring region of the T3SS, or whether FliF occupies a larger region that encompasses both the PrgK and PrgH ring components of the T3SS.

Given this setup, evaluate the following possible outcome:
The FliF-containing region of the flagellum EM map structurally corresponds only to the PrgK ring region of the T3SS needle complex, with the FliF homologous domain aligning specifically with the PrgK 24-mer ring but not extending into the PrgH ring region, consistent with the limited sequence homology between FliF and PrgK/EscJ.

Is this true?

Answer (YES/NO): NO